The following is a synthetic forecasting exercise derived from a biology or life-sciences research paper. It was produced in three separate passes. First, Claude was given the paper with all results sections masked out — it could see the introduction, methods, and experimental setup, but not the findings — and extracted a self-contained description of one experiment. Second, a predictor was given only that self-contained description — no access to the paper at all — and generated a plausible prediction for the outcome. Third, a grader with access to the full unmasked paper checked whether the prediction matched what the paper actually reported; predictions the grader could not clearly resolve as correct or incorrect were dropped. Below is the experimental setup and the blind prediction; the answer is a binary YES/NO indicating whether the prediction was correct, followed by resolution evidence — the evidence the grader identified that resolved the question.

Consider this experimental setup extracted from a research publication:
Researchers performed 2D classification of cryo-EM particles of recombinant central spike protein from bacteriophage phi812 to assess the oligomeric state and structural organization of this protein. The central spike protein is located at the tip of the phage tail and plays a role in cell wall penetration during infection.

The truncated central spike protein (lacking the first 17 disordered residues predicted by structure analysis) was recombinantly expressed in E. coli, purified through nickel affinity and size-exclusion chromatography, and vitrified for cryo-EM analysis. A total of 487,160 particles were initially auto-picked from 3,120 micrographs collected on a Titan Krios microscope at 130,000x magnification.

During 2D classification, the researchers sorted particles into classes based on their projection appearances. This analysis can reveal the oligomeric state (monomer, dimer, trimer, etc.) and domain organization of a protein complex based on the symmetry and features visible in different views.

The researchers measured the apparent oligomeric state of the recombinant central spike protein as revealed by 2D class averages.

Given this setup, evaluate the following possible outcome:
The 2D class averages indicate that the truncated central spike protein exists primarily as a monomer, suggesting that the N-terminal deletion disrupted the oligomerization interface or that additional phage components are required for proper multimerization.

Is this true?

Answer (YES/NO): NO